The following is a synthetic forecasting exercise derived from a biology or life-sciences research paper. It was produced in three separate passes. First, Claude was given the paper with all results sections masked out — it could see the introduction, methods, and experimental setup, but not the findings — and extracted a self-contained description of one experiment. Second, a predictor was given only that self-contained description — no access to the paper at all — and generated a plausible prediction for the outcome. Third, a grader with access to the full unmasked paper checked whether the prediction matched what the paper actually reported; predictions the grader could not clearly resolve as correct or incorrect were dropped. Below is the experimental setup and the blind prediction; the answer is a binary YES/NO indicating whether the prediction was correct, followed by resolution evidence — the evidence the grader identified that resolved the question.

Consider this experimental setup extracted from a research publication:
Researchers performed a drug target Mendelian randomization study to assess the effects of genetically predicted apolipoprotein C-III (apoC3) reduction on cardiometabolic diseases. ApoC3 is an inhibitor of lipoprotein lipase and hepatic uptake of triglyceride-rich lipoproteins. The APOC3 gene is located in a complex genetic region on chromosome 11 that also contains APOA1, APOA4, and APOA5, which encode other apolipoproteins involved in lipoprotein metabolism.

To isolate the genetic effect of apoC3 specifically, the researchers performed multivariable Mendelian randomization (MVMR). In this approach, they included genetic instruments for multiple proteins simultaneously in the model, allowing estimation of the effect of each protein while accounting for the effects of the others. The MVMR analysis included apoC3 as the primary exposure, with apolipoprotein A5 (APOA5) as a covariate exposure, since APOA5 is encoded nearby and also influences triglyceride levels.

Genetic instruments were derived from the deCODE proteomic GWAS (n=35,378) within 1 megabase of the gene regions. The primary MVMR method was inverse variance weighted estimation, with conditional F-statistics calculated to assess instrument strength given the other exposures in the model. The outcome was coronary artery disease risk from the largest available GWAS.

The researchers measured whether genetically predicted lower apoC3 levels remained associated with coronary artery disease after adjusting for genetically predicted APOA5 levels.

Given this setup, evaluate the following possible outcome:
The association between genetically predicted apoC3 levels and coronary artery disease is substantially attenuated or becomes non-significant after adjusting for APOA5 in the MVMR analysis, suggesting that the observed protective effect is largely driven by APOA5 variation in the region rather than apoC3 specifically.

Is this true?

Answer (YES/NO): NO